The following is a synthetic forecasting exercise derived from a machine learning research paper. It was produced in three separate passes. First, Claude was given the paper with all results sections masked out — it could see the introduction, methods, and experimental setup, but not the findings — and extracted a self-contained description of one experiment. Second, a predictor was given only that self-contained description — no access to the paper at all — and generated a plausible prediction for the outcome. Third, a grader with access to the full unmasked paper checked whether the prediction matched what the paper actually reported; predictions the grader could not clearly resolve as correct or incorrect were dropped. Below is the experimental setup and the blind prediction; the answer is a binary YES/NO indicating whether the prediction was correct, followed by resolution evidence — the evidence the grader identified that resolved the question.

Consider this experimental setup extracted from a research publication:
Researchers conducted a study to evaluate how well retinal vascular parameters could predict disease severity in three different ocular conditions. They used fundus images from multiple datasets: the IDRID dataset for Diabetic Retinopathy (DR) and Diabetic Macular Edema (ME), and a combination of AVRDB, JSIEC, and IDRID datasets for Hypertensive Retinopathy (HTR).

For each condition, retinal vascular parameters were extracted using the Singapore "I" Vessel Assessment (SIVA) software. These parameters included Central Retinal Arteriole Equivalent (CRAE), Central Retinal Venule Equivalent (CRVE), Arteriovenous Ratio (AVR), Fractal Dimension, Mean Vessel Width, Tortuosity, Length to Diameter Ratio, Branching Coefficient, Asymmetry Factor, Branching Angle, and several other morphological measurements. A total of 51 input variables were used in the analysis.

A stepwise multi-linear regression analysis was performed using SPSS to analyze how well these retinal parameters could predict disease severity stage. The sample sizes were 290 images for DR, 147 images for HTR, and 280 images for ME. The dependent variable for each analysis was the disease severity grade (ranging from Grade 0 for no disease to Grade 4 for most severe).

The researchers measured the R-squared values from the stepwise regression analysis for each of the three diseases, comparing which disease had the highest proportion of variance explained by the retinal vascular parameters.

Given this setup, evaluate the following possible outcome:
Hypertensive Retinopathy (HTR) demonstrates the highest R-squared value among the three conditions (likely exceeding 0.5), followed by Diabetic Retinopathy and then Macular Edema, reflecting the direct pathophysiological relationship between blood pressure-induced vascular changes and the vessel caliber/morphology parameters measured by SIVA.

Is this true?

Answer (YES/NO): YES